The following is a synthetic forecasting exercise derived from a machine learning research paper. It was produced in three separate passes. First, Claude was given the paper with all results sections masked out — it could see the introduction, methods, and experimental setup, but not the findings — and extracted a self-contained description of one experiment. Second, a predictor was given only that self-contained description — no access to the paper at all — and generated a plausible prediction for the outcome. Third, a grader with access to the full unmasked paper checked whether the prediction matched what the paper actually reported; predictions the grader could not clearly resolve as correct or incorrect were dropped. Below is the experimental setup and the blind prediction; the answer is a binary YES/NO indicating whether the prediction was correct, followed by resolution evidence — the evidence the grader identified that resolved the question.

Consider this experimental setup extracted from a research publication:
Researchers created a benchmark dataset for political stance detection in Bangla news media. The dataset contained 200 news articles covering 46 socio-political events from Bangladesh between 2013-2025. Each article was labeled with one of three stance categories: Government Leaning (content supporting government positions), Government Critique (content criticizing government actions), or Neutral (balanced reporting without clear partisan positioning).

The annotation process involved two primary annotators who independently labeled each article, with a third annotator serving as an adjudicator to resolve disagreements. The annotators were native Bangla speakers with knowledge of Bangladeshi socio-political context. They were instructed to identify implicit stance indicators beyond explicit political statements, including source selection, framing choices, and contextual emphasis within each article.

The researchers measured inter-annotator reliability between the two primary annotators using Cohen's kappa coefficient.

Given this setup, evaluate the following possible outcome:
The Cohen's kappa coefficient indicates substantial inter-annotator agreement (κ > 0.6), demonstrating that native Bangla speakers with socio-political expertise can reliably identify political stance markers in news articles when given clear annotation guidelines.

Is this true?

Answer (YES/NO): NO